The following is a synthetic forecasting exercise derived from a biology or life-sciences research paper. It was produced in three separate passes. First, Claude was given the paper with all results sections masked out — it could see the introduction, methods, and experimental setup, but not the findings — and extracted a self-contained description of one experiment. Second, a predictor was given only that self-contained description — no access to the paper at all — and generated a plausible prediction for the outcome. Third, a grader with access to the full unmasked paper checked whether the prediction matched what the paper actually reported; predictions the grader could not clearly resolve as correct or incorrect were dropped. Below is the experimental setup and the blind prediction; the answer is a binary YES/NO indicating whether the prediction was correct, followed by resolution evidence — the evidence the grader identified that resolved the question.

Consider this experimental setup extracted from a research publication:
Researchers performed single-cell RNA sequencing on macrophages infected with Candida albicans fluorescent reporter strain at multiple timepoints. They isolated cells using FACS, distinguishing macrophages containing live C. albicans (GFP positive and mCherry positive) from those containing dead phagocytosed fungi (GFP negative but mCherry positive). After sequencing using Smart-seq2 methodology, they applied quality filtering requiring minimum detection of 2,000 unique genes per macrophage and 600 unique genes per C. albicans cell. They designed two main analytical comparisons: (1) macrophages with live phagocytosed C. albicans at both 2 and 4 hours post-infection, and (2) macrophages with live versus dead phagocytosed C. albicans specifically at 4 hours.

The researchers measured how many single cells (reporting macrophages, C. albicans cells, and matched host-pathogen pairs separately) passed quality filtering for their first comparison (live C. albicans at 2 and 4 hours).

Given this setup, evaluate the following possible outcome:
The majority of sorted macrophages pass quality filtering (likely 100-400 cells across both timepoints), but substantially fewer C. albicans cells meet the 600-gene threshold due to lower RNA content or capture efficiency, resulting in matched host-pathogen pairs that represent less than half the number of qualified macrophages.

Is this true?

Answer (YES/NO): NO